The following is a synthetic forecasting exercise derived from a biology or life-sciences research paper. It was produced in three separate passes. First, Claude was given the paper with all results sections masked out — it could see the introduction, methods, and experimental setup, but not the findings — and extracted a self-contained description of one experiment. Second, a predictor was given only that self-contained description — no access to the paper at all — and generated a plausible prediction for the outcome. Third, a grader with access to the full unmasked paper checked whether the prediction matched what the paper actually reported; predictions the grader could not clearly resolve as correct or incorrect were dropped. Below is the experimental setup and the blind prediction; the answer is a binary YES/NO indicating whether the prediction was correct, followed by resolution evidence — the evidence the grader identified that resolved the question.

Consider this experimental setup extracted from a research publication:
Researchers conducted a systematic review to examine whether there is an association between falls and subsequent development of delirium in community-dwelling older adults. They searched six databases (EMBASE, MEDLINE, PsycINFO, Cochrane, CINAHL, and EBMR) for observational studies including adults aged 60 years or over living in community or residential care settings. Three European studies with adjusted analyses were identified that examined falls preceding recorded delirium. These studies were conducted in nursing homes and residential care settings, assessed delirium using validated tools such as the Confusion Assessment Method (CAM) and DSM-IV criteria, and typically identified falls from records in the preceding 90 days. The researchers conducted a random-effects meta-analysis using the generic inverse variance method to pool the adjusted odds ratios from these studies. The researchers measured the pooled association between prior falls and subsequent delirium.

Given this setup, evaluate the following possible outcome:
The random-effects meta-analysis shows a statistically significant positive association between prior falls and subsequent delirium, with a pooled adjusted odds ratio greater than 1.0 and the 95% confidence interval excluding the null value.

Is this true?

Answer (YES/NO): YES